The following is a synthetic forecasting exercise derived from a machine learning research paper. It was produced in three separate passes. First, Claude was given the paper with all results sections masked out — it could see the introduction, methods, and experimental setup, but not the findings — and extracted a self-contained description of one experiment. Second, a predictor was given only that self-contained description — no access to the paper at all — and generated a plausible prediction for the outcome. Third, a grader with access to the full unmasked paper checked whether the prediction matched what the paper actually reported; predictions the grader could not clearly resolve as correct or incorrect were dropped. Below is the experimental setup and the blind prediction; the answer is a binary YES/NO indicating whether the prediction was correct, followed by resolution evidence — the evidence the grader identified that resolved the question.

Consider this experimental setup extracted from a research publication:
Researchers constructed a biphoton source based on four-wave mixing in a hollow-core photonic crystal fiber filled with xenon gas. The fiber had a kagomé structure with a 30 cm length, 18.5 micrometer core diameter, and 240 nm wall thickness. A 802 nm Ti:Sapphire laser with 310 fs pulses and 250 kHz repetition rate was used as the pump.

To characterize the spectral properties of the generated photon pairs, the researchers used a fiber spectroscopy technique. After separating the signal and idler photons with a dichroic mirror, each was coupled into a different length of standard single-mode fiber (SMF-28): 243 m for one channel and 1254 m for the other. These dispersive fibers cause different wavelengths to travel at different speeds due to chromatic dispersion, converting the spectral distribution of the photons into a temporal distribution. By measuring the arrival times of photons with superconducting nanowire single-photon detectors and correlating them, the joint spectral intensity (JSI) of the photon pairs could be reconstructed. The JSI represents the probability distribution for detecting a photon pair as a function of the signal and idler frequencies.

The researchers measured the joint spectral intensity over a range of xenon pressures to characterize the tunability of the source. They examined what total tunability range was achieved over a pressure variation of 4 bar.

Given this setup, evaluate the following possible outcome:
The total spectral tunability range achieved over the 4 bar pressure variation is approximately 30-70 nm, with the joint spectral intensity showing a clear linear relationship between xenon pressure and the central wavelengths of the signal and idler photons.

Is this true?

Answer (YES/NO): NO